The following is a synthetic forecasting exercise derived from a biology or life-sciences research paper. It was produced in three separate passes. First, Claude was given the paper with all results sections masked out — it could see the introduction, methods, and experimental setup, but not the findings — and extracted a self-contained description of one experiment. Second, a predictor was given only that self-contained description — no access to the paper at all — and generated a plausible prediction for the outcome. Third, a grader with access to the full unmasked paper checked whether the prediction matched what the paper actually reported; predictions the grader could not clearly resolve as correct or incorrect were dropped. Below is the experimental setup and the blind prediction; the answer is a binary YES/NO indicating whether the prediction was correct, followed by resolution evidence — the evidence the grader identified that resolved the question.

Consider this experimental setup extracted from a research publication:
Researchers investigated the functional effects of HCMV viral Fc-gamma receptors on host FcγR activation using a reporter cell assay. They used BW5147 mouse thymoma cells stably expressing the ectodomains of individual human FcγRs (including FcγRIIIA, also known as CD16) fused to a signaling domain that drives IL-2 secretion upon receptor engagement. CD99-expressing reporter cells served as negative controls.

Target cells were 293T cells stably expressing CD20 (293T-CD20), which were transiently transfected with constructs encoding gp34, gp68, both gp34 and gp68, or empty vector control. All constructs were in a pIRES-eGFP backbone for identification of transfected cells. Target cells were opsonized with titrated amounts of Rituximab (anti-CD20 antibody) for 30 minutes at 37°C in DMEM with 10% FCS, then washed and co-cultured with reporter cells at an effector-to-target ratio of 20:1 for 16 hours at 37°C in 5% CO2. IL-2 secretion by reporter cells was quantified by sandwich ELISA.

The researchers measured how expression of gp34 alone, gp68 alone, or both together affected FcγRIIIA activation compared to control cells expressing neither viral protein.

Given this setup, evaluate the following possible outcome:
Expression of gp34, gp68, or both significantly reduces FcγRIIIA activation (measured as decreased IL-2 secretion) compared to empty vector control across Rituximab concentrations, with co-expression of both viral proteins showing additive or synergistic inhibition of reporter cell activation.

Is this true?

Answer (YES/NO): YES